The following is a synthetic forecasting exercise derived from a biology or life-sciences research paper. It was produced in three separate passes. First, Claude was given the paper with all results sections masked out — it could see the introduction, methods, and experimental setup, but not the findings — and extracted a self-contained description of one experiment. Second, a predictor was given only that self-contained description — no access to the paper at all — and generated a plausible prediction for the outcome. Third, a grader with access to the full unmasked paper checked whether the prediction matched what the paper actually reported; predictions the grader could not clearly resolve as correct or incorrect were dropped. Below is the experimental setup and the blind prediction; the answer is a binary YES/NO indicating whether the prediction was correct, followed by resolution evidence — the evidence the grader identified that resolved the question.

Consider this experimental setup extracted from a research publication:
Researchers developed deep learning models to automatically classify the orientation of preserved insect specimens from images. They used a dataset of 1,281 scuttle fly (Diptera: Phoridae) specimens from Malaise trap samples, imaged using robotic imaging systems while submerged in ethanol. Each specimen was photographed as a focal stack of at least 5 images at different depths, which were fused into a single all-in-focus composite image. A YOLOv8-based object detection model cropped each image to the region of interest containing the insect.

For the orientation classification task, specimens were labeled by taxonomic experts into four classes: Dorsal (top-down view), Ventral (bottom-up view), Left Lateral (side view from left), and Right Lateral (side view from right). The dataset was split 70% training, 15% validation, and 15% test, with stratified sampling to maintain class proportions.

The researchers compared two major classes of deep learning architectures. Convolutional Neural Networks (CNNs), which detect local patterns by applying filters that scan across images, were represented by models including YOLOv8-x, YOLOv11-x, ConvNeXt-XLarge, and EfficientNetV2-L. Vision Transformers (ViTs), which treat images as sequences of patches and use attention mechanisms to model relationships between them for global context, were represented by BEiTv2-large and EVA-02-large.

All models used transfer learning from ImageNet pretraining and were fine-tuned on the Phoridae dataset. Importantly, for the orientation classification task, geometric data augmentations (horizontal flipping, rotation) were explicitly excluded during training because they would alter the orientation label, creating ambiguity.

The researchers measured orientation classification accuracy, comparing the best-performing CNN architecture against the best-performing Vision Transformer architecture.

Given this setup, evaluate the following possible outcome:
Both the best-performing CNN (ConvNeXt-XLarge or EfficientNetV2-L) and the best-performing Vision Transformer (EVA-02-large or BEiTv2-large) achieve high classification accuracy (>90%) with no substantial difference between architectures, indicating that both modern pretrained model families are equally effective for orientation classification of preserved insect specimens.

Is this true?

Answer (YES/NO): NO